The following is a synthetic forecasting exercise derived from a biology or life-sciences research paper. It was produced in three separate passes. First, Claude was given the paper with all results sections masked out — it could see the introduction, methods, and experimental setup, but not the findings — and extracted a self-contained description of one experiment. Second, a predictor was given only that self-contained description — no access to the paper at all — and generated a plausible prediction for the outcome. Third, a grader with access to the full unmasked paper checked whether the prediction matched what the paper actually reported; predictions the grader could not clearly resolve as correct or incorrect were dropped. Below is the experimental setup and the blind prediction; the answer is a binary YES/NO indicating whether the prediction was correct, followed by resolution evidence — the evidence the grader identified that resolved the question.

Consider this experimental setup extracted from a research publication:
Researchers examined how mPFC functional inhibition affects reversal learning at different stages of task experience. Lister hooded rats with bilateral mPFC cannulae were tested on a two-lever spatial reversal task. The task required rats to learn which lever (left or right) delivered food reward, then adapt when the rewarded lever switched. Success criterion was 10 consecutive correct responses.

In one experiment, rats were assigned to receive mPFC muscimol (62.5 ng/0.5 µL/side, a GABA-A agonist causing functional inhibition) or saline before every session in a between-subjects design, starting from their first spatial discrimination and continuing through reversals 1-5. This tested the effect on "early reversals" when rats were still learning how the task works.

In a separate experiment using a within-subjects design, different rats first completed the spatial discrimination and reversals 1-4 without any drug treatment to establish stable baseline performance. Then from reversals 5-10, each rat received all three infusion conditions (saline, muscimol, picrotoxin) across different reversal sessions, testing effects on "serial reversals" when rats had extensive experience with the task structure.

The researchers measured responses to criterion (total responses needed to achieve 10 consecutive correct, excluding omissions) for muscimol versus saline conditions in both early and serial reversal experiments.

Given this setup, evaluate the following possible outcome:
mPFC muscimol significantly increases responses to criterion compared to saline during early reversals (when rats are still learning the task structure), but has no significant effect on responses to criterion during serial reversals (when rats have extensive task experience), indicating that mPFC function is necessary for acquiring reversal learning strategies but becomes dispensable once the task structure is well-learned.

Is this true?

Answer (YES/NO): NO